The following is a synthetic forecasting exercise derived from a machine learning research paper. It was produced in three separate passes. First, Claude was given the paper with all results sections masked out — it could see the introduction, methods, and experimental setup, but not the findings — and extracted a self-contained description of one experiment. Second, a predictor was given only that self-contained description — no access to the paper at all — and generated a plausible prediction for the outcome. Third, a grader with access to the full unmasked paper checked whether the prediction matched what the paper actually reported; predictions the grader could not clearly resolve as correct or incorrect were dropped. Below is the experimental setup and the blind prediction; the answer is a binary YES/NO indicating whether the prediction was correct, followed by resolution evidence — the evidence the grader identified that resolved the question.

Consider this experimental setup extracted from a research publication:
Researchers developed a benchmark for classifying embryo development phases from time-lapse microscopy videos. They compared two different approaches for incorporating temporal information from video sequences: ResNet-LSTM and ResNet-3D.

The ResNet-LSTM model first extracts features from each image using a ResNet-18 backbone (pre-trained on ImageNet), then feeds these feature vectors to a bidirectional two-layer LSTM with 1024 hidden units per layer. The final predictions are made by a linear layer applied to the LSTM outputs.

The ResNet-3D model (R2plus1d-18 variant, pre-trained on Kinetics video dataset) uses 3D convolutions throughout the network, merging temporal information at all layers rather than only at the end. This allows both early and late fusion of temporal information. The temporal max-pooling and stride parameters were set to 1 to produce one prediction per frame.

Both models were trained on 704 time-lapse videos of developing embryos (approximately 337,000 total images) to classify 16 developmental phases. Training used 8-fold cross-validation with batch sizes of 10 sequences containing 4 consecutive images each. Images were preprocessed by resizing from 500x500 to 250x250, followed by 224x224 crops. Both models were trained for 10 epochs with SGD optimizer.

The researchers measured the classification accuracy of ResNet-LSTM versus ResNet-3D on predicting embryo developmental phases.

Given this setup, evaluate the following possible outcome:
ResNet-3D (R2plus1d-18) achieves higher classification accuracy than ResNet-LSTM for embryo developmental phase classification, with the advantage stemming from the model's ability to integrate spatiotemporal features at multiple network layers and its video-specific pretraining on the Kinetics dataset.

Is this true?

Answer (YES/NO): YES